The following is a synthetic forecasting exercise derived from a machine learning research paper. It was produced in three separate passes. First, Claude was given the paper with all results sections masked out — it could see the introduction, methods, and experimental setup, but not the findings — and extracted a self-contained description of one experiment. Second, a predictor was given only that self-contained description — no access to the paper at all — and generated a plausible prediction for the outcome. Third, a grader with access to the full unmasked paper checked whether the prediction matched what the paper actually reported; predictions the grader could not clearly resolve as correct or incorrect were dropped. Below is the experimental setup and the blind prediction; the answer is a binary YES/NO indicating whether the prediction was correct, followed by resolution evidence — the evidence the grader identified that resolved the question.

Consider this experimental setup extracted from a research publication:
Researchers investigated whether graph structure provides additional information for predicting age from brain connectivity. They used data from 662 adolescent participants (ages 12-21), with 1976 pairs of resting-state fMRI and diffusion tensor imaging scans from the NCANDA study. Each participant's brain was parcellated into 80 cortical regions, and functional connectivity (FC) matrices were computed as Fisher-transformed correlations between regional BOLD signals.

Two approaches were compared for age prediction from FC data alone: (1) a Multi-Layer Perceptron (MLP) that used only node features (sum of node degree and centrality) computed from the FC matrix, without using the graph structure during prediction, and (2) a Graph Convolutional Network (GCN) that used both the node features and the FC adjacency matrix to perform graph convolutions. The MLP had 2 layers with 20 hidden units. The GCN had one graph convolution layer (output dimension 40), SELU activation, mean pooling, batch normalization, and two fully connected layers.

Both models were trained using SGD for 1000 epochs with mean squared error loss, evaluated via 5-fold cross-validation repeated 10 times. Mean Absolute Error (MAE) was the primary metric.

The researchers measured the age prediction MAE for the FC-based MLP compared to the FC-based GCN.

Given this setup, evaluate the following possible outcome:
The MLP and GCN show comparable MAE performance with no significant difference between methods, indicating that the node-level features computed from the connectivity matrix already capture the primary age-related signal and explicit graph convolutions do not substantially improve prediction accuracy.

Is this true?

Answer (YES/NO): NO